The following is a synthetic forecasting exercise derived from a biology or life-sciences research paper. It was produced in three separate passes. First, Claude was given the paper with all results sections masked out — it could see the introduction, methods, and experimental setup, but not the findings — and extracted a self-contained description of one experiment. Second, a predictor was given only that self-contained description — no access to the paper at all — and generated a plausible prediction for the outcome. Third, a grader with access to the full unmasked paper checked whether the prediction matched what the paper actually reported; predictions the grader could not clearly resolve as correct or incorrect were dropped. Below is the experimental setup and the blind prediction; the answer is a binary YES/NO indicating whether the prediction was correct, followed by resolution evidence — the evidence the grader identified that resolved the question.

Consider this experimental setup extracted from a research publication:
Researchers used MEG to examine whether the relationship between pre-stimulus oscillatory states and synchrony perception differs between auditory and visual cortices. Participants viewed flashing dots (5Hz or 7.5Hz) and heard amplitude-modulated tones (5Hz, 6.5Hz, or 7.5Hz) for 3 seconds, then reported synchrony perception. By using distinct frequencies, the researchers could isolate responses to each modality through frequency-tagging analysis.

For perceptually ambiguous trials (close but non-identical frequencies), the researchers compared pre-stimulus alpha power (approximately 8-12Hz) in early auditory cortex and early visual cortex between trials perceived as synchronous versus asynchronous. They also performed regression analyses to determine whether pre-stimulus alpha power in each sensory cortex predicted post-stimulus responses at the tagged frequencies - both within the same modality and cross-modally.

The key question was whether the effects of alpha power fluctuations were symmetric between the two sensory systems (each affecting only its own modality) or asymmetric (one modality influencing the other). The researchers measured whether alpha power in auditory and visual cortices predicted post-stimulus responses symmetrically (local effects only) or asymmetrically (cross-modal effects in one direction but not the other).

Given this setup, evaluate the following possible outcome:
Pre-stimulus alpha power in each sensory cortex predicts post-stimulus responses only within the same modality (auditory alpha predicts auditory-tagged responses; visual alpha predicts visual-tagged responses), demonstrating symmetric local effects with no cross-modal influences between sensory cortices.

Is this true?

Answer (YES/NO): NO